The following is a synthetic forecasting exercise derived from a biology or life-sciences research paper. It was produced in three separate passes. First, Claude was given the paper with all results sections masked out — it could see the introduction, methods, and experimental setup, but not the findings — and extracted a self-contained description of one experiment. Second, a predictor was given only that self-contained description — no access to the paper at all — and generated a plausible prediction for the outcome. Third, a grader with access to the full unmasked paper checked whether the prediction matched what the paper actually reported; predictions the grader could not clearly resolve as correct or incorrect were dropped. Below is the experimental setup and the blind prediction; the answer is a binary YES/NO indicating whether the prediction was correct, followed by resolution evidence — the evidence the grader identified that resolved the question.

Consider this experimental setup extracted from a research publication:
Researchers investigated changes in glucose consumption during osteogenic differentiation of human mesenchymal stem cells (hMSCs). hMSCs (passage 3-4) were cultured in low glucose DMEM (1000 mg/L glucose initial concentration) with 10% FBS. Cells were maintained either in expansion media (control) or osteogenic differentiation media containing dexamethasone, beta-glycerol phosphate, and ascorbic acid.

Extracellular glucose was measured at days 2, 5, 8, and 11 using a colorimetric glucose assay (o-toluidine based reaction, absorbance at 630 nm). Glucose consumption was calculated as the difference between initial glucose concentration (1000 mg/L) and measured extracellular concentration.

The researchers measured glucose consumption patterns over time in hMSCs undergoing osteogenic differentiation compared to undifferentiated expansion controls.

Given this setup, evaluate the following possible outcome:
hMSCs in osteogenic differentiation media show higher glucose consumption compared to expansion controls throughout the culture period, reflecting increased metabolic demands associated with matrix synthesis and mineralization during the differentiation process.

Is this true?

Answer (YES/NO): NO